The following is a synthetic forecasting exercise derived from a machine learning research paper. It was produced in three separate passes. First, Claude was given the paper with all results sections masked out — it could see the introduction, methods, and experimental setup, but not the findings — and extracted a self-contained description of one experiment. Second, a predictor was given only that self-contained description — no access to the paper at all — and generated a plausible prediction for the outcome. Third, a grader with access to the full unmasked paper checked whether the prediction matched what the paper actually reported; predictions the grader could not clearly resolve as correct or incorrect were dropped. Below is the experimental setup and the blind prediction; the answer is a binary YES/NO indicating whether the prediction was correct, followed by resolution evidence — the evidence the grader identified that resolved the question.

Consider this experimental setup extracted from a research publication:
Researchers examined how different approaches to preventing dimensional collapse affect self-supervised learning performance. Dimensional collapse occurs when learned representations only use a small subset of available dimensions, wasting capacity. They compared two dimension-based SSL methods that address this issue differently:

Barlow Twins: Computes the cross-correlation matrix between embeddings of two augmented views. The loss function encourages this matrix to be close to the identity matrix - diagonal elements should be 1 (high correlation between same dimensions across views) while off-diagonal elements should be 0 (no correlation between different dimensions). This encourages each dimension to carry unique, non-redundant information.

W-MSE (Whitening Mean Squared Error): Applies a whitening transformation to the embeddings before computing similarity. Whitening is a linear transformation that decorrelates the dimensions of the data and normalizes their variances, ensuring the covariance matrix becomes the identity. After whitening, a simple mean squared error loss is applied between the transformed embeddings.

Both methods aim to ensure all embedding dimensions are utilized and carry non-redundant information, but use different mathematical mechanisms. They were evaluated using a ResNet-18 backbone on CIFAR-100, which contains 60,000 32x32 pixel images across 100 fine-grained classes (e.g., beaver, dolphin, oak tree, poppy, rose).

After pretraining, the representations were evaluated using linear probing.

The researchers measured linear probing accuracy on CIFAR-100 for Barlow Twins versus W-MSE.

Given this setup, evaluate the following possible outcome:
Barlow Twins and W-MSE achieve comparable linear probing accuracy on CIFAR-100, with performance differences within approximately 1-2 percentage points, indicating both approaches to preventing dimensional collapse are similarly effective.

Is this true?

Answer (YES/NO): YES